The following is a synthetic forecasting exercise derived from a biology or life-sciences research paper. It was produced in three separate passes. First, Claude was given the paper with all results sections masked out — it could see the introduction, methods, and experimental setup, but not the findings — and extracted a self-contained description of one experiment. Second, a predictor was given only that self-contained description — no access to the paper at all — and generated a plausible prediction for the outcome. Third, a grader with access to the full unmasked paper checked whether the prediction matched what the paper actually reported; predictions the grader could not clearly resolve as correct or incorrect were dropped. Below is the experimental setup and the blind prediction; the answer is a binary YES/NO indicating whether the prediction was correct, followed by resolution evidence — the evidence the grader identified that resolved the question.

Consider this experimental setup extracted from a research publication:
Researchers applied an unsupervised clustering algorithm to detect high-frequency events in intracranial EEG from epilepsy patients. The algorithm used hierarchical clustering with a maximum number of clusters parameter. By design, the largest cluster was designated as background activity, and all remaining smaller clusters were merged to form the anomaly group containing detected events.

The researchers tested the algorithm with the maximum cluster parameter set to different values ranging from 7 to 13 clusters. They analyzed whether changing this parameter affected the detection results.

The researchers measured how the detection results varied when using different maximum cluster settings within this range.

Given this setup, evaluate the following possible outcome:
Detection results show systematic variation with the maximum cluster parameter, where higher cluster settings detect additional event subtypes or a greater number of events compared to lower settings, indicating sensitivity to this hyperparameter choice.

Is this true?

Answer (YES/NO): NO